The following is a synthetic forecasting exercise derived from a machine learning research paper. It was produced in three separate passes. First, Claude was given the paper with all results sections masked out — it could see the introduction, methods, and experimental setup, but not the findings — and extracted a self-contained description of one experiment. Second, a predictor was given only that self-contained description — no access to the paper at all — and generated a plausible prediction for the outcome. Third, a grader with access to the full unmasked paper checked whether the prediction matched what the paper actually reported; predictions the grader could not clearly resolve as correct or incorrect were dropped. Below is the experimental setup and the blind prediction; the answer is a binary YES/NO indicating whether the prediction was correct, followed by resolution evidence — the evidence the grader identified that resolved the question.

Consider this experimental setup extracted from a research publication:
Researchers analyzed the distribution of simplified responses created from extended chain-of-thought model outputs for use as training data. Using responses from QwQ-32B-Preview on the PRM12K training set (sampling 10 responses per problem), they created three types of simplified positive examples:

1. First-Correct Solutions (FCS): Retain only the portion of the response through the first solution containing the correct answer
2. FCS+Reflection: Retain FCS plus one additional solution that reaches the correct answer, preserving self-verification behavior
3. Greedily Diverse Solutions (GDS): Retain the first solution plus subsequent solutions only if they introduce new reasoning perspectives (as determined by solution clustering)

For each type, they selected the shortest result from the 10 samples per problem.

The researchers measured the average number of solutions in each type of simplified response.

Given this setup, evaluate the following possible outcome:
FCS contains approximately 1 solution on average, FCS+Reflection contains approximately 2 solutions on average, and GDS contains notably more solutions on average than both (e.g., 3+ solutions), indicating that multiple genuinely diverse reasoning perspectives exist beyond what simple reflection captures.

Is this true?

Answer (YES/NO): NO